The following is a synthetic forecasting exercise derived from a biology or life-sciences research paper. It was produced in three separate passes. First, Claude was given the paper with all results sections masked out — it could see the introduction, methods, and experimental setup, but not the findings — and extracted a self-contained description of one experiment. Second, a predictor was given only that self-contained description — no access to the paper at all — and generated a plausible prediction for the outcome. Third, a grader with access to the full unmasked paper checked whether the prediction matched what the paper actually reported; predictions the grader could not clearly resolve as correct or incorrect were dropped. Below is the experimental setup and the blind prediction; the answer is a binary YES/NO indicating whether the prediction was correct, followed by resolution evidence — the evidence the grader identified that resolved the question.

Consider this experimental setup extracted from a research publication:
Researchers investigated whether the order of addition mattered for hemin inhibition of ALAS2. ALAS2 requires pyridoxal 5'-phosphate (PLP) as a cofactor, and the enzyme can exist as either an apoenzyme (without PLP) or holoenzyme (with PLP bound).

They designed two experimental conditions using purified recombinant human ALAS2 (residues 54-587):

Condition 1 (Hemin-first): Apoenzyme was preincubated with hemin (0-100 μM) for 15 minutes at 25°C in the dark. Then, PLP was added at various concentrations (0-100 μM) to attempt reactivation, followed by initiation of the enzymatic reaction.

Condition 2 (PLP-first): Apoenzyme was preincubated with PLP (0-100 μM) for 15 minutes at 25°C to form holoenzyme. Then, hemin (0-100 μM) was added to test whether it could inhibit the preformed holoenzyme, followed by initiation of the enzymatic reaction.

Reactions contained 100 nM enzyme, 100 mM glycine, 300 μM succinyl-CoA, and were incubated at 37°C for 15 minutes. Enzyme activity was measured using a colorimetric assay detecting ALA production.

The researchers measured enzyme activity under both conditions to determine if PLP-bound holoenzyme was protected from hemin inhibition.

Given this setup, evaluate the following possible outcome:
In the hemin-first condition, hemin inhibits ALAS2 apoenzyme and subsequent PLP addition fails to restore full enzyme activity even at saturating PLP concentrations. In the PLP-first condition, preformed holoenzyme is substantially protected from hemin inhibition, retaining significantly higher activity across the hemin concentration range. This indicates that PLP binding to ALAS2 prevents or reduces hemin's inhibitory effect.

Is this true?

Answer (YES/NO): NO